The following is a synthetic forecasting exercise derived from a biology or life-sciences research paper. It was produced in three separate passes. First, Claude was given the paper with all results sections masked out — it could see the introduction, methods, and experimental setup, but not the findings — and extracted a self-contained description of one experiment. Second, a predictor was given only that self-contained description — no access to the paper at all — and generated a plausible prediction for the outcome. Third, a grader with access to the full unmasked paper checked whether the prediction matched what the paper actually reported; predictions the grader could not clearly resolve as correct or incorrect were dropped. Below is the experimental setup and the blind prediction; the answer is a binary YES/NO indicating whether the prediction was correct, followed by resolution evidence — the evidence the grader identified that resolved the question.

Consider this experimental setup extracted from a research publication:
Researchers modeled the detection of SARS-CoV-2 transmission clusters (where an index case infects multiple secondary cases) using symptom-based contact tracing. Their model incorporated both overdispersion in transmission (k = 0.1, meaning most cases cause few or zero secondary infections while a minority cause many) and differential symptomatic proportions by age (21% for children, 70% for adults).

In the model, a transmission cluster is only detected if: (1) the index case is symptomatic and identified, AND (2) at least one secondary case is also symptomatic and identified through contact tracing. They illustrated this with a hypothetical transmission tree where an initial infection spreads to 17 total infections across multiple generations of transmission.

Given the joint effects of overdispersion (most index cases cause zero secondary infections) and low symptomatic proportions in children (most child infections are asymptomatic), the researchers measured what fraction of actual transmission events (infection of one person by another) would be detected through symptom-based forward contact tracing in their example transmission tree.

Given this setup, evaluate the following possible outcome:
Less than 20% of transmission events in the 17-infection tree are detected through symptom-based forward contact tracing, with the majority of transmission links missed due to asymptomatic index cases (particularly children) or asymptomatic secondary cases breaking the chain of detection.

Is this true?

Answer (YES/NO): YES